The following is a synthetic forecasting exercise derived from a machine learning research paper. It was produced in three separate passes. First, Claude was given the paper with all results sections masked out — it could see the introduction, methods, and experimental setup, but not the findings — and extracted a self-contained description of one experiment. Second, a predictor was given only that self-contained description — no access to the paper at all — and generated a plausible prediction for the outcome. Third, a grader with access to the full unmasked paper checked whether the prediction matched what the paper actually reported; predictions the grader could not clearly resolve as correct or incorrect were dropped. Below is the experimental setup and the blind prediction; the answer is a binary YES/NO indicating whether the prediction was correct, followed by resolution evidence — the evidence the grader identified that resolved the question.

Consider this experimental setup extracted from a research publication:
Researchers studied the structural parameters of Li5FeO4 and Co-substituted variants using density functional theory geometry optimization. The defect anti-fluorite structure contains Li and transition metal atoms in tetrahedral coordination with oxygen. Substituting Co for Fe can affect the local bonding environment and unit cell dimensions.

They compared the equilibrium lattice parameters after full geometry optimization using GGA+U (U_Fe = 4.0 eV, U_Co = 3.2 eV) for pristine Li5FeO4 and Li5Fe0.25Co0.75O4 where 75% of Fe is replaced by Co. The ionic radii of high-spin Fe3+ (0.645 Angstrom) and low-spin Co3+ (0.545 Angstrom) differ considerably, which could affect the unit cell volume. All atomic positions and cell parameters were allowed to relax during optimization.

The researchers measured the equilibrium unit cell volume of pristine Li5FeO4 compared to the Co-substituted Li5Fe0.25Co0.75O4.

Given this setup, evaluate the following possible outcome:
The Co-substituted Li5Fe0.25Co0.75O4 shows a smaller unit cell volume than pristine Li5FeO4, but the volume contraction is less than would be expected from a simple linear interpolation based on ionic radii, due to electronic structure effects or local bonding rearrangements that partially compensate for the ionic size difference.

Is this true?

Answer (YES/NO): YES